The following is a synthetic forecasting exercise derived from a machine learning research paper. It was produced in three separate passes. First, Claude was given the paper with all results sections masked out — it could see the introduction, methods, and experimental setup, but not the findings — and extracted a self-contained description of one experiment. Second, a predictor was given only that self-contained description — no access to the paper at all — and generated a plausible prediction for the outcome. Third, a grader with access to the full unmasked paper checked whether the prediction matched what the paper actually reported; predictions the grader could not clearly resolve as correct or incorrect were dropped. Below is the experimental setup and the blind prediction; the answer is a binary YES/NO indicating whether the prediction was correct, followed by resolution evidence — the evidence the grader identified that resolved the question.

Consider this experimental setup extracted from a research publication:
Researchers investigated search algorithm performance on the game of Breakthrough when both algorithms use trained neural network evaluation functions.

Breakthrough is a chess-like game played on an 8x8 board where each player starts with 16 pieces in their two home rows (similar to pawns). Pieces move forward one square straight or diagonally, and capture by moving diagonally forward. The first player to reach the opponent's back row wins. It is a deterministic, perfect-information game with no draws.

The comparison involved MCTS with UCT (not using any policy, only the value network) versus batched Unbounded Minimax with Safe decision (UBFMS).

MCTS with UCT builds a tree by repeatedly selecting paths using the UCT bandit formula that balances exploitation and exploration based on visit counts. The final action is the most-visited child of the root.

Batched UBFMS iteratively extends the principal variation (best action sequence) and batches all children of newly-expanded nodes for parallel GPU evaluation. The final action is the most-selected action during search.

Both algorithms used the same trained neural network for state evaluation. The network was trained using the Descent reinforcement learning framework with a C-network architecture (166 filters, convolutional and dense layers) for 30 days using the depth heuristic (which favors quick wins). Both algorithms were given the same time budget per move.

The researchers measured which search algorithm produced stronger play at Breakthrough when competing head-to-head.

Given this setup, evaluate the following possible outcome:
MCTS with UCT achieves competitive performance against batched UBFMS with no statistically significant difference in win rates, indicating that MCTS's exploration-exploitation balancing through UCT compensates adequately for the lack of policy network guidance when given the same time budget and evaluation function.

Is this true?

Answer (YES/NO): NO